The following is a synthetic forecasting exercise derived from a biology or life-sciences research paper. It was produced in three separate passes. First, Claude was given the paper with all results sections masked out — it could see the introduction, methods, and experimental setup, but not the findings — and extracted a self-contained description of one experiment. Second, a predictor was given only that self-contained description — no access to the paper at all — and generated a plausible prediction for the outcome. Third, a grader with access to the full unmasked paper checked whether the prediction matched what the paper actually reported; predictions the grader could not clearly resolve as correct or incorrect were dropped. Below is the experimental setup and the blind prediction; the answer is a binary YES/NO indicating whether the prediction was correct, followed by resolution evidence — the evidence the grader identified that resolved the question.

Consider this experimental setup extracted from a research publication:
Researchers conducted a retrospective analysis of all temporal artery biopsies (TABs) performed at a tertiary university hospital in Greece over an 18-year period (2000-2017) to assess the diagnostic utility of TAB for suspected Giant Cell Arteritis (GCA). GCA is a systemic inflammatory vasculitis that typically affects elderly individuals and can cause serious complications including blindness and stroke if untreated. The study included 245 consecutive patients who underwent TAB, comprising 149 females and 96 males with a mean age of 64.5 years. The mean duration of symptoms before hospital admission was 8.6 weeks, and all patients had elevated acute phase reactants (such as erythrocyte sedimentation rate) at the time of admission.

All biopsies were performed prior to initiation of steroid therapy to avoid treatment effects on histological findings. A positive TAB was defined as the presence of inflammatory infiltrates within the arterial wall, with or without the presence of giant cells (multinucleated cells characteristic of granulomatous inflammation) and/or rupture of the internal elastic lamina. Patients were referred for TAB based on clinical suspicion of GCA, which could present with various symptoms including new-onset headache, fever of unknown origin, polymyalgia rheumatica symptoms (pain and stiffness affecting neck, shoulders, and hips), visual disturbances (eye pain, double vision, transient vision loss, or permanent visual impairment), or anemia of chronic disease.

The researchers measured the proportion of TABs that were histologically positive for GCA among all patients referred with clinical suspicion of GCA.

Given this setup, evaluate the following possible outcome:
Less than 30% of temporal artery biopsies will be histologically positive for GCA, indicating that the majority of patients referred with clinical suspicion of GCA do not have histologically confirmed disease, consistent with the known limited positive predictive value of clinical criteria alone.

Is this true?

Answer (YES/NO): YES